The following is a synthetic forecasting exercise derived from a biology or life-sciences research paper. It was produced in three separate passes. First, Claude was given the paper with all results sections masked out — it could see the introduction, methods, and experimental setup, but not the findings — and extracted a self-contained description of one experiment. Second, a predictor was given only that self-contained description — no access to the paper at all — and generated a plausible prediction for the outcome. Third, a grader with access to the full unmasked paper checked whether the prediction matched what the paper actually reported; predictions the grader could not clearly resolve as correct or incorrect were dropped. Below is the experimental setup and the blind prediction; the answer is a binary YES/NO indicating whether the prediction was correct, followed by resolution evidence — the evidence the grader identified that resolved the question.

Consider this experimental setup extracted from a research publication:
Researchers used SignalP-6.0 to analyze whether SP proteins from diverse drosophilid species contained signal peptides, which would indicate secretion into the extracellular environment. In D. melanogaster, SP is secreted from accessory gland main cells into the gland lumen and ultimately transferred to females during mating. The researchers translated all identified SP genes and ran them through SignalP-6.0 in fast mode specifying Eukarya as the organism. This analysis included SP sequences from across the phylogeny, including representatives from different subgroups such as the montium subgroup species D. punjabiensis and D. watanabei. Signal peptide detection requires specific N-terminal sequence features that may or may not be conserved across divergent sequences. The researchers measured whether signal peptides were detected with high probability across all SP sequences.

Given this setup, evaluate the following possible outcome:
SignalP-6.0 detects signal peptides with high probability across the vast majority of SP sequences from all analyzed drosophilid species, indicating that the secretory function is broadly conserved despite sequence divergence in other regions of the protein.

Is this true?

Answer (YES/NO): YES